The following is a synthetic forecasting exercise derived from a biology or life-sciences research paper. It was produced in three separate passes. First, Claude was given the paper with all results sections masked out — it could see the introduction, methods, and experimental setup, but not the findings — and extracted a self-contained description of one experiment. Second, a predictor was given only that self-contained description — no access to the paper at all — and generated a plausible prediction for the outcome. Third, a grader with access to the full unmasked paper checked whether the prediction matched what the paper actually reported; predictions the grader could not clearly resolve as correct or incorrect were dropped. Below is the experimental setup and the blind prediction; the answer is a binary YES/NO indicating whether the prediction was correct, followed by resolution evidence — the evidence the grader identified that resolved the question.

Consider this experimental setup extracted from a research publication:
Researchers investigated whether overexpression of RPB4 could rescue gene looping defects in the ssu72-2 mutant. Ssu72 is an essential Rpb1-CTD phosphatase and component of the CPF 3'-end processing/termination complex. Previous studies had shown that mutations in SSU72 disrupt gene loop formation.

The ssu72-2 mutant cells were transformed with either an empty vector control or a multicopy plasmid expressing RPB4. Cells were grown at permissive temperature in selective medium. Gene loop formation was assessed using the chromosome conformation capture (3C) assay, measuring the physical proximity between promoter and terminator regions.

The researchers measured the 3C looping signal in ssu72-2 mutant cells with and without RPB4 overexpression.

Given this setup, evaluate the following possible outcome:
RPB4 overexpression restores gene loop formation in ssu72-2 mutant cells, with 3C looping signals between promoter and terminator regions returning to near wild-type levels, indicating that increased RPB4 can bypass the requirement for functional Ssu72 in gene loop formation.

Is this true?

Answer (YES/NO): YES